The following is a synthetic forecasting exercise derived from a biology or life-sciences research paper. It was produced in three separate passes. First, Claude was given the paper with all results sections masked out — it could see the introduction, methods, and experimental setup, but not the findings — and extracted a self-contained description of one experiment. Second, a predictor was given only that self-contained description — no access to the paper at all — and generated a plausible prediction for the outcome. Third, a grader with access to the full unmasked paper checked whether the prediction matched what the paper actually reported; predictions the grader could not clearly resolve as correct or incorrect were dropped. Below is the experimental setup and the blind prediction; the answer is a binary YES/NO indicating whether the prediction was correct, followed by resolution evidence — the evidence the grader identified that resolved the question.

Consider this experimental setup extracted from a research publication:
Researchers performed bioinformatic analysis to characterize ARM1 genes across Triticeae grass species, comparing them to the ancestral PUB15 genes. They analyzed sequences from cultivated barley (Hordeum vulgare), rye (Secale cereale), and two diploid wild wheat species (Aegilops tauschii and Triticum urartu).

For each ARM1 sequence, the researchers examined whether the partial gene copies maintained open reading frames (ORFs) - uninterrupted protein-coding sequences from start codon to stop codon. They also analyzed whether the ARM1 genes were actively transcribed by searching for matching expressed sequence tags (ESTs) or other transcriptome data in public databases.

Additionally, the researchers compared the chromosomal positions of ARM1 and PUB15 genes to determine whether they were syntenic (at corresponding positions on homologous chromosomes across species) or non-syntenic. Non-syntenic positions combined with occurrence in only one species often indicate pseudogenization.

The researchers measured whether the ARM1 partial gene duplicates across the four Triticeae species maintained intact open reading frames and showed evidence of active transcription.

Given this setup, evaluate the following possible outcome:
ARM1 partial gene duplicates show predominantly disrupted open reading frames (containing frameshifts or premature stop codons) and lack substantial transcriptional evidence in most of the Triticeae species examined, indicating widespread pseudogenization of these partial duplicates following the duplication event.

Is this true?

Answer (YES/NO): NO